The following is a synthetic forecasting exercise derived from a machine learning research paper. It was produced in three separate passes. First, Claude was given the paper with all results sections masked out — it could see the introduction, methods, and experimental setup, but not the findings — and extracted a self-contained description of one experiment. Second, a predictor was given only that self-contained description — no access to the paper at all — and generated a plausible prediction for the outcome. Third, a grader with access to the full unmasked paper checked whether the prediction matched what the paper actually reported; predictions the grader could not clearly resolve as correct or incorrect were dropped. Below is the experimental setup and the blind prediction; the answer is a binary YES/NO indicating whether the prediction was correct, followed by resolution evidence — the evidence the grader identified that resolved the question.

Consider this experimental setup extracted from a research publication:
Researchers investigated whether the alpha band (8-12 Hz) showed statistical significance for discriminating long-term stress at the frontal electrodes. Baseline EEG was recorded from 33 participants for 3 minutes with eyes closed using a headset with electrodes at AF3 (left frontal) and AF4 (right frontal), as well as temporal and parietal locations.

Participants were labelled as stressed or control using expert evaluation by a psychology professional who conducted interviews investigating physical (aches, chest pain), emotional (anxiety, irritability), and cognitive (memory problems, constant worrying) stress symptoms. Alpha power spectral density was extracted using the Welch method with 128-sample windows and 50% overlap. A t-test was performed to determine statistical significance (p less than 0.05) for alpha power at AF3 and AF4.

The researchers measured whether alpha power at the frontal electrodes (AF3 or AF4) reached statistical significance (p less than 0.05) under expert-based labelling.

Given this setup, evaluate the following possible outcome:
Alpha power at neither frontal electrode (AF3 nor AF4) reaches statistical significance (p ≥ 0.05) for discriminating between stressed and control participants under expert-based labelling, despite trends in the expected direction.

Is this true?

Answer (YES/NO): YES